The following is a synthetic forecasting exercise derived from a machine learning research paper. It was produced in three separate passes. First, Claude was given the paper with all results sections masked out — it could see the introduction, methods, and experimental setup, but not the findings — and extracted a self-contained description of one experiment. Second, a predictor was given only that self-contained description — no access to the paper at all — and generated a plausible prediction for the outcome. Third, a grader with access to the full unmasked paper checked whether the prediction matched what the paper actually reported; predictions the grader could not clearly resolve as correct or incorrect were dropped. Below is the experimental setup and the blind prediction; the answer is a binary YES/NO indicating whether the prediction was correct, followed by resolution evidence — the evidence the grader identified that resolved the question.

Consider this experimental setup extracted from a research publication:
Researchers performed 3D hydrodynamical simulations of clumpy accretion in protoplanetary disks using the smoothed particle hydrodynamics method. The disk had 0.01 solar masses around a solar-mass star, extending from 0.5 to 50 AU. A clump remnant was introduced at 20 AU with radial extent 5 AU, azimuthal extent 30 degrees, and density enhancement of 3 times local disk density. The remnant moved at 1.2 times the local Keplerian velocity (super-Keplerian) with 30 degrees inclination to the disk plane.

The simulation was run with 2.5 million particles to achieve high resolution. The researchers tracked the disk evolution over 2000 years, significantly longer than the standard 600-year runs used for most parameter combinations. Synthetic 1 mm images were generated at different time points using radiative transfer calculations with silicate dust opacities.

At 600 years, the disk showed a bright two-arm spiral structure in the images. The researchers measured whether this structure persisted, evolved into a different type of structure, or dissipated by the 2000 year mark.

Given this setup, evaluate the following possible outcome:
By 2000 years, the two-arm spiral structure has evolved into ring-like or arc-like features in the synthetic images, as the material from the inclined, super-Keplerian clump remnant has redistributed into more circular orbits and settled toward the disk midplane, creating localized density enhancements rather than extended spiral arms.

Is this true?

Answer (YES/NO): YES